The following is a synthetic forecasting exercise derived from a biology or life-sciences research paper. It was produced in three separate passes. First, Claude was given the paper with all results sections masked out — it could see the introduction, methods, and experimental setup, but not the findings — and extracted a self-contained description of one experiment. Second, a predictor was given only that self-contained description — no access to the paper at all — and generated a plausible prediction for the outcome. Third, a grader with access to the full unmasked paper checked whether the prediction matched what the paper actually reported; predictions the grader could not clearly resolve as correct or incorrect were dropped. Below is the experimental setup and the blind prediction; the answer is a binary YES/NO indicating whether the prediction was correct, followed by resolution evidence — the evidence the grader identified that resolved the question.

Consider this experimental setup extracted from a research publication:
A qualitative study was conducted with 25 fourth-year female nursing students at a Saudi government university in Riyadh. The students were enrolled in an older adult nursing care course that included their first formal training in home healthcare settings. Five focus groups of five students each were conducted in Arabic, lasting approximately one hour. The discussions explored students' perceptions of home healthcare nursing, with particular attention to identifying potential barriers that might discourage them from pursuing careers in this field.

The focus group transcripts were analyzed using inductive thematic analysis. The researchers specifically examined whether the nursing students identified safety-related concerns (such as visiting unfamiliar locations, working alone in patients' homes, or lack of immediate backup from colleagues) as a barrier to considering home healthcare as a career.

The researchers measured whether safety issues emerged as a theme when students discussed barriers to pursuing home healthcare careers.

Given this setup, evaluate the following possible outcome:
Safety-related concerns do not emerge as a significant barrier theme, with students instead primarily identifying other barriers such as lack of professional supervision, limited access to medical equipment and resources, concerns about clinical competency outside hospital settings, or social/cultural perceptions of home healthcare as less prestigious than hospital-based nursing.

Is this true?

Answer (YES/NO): NO